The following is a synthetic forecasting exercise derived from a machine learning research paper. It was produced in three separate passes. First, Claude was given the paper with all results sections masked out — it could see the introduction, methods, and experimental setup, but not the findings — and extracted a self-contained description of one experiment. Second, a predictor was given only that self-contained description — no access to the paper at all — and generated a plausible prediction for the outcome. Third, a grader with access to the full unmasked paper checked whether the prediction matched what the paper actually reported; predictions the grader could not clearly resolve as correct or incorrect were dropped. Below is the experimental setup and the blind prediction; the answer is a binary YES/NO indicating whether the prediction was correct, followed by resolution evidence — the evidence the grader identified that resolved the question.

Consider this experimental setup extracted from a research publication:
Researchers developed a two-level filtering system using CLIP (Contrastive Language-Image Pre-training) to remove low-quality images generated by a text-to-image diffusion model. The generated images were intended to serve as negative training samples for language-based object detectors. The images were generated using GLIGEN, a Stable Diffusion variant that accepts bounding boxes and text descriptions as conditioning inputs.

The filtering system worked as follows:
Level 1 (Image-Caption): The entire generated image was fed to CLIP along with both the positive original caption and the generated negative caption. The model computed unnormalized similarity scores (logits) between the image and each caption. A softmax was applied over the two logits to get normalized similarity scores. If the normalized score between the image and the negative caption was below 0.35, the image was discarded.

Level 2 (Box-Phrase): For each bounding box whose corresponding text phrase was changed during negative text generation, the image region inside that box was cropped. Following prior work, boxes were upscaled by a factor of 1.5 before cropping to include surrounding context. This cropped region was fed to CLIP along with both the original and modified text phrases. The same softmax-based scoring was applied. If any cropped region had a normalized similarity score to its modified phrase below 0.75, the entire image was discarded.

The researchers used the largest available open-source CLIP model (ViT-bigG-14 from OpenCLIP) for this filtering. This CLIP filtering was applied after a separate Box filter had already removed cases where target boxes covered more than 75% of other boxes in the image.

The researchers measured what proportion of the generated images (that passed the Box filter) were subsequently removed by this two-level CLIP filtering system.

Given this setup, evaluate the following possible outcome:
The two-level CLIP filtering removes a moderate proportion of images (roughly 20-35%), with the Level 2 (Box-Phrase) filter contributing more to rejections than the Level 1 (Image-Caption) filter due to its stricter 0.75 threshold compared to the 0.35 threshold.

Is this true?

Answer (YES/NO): NO